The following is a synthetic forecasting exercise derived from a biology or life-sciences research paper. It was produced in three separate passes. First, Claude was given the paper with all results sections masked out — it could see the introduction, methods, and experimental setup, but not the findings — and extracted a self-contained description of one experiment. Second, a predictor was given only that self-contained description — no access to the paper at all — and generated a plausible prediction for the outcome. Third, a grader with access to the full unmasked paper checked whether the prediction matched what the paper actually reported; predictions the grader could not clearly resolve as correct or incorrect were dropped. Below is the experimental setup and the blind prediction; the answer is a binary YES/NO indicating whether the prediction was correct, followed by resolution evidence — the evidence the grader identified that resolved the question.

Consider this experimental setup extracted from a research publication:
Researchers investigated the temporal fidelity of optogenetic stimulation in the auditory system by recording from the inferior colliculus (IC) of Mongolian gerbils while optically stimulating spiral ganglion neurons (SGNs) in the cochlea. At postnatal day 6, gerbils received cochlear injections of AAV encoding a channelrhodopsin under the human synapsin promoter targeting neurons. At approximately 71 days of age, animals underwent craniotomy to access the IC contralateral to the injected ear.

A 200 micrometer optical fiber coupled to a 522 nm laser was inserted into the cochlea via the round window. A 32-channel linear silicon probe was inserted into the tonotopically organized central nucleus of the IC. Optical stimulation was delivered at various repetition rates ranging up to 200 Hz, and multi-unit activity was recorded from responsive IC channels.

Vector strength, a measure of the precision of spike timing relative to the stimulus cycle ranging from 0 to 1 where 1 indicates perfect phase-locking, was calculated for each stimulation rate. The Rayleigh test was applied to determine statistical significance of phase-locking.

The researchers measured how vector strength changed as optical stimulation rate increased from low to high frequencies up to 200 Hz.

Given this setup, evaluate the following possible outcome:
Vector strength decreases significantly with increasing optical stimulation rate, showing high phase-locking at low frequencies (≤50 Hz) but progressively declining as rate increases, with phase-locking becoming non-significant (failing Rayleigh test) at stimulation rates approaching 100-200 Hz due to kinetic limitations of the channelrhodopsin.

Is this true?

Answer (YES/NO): NO